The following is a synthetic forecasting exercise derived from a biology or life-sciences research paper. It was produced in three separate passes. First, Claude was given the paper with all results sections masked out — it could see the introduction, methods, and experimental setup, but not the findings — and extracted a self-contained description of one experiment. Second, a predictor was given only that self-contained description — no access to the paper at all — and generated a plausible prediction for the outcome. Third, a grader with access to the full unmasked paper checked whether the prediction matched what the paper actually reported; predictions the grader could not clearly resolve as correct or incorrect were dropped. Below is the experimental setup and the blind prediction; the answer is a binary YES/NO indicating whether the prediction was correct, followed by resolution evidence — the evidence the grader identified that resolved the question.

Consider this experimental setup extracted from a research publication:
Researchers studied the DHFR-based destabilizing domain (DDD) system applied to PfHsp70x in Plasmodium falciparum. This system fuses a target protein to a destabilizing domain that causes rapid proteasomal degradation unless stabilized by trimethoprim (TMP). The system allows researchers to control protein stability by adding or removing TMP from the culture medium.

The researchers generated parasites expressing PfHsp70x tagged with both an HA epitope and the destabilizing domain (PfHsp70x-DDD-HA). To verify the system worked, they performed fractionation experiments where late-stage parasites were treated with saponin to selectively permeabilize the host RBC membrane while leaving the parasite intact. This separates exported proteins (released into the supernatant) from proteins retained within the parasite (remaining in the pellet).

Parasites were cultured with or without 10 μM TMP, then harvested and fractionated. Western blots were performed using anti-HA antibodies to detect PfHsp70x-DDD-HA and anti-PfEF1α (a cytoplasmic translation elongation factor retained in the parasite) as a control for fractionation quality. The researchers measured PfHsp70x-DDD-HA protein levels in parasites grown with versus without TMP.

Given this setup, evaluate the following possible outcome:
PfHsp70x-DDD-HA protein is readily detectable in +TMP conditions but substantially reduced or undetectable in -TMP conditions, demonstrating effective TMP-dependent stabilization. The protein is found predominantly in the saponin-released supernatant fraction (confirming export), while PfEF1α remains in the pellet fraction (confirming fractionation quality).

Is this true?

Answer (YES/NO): NO